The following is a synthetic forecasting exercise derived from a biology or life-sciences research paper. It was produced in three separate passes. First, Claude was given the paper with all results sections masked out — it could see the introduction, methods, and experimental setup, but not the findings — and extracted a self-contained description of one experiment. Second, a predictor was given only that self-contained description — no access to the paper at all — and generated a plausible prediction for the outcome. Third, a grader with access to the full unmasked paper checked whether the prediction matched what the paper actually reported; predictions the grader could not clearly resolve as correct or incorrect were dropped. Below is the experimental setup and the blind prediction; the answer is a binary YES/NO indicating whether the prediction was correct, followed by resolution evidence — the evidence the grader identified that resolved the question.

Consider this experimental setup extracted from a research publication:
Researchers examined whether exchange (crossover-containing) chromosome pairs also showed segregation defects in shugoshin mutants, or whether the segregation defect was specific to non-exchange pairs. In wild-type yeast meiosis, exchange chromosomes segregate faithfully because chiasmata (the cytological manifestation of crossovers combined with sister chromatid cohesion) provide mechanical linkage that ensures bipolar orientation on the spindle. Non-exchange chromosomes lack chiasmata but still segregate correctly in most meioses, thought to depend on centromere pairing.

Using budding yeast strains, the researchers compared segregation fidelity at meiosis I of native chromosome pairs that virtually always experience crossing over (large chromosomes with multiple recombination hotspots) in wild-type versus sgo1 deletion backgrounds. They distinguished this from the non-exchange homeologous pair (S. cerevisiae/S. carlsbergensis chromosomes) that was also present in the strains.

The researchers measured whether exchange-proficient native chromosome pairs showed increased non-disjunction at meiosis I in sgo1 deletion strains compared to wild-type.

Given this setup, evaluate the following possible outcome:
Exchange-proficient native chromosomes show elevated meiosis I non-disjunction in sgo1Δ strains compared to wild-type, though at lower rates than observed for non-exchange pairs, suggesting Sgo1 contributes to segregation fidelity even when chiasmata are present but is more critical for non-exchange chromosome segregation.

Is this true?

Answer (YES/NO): YES